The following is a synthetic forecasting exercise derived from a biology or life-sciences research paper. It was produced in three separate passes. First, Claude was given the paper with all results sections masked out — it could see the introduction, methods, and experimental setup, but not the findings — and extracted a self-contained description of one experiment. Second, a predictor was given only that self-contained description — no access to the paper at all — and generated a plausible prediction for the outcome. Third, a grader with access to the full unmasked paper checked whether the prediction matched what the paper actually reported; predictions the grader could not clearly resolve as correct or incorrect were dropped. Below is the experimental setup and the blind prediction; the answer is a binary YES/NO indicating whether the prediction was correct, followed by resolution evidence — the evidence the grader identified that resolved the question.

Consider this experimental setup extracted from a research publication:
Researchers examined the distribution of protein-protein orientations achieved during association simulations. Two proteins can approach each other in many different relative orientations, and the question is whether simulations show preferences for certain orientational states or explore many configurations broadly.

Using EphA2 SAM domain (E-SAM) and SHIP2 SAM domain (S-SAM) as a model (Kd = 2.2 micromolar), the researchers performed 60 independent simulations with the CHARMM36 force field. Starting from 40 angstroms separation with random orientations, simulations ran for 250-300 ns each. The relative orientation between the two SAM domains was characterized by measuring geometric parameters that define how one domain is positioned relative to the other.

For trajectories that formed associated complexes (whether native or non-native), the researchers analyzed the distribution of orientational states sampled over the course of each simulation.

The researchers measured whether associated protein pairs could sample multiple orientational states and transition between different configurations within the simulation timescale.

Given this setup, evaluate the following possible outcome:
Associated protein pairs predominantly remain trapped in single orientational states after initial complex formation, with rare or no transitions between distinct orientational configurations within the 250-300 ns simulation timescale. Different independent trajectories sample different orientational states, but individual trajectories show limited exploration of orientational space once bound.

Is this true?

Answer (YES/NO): YES